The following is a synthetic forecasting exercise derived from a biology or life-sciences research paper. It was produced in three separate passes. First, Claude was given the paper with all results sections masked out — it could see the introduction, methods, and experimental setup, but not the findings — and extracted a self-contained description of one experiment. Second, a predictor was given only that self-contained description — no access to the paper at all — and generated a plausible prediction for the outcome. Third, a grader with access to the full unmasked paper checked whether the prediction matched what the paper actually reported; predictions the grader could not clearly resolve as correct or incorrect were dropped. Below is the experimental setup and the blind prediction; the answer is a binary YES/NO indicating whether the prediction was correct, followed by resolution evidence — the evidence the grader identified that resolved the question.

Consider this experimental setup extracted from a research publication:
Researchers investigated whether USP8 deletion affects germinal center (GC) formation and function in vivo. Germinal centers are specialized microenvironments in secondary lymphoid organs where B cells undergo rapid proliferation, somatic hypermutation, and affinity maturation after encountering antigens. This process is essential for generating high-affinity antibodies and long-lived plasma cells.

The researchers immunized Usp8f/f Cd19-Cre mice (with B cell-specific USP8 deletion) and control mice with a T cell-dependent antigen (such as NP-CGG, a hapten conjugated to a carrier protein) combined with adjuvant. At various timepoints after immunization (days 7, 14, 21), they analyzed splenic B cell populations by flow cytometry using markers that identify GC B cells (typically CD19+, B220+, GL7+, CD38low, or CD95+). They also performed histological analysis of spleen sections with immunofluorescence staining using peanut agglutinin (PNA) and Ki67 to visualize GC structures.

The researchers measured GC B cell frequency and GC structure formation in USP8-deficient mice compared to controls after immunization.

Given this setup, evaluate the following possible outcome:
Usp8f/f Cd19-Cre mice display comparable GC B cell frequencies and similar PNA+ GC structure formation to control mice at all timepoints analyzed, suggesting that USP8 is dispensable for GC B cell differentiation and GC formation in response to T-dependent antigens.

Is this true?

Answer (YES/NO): YES